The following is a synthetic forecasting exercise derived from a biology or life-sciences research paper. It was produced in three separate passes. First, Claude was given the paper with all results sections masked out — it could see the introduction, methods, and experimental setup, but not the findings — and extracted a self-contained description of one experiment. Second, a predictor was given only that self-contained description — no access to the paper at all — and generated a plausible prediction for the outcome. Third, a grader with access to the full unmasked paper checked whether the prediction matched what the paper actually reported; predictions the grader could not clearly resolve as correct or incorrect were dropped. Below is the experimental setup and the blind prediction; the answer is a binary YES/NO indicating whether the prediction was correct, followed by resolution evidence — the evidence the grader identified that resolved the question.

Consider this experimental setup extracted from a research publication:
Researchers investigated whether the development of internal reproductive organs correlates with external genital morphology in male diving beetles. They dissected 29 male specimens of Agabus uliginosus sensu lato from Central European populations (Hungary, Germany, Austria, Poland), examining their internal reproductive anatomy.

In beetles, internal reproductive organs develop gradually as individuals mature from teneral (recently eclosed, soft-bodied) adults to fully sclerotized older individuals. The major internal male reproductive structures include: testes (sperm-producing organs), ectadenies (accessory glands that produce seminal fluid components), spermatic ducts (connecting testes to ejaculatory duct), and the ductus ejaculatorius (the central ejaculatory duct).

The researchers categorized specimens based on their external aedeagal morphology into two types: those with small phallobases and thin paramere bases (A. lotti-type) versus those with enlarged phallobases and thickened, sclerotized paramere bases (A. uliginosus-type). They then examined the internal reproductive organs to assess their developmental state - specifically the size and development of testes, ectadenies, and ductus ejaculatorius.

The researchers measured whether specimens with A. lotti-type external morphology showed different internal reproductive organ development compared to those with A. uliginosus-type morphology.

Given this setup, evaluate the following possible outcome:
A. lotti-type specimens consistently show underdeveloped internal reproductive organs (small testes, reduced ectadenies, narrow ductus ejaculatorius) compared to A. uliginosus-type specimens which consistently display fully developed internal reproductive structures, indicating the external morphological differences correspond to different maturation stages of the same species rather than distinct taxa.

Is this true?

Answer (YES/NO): YES